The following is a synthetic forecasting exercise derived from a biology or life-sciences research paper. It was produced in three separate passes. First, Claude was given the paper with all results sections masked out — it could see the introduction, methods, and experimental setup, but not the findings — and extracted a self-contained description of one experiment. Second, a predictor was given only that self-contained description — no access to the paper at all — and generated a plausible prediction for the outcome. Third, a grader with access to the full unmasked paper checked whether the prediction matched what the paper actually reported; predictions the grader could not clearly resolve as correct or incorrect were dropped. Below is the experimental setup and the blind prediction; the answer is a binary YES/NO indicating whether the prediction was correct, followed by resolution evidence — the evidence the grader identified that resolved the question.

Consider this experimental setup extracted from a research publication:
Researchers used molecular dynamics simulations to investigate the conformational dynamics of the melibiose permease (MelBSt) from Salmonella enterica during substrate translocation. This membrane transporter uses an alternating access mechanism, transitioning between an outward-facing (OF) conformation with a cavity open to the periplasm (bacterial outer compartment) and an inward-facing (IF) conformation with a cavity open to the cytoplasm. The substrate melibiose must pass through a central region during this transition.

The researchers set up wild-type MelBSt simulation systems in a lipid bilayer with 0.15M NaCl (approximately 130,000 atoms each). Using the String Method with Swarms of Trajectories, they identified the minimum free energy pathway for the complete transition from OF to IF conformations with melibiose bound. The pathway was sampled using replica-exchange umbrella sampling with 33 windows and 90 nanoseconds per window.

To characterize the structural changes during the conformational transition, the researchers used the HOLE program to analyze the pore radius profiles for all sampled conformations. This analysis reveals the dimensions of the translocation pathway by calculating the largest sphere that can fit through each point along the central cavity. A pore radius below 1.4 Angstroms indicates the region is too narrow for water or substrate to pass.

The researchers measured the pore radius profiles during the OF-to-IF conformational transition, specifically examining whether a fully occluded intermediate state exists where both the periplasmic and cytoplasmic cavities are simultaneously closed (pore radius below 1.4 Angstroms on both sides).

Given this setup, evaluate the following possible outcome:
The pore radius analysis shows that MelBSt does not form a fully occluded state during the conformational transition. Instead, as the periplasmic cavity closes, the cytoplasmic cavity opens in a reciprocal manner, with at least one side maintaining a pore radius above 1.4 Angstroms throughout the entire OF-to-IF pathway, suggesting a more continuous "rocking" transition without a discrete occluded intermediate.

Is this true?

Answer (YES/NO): NO